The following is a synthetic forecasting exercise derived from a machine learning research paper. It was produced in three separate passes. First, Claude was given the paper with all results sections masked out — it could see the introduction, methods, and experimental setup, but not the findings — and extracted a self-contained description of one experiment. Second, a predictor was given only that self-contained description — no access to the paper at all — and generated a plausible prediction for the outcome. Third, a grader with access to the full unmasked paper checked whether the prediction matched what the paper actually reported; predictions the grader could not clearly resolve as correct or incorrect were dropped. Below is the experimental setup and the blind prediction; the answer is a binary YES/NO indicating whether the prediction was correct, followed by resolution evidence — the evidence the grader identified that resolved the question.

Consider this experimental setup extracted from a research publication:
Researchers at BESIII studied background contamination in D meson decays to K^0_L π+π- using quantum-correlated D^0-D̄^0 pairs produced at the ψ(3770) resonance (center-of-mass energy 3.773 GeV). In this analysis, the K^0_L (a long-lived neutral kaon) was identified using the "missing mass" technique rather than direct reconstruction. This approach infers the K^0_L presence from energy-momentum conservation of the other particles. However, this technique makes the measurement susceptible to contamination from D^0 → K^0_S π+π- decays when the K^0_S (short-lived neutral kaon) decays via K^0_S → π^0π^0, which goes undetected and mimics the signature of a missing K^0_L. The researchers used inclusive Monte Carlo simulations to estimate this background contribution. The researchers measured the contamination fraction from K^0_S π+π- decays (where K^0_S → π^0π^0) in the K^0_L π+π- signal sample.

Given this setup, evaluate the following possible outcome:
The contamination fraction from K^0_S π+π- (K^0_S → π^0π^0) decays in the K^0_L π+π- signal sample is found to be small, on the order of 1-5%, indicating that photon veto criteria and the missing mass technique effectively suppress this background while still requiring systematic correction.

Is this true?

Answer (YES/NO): NO